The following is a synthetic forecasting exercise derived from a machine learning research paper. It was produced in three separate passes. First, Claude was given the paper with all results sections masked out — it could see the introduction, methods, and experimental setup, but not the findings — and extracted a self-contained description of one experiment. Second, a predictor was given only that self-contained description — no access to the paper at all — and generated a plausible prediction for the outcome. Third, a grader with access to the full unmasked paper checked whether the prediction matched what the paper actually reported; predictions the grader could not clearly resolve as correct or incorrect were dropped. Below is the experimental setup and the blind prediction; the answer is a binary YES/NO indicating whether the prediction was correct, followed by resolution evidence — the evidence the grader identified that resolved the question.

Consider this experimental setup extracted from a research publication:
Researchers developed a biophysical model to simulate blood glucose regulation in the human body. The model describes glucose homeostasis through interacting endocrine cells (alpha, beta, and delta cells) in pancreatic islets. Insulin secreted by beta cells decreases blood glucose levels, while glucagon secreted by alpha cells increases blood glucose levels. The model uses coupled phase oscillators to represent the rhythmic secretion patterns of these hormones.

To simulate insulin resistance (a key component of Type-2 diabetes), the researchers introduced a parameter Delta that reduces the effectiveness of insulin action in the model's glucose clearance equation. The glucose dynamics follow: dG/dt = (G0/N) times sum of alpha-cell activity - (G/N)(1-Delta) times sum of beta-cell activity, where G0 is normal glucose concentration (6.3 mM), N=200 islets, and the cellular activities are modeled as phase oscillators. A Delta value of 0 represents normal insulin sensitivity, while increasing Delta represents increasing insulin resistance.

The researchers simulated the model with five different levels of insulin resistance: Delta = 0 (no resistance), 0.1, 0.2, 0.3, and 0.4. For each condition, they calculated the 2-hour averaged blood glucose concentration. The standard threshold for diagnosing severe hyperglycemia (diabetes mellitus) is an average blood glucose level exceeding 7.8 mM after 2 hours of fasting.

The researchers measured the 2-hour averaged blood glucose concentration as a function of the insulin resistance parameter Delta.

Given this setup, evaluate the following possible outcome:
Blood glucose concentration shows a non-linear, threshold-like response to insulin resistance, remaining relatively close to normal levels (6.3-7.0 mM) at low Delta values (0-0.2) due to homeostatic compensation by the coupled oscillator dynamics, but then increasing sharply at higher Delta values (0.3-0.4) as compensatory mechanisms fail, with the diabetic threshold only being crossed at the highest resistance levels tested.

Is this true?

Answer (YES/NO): NO